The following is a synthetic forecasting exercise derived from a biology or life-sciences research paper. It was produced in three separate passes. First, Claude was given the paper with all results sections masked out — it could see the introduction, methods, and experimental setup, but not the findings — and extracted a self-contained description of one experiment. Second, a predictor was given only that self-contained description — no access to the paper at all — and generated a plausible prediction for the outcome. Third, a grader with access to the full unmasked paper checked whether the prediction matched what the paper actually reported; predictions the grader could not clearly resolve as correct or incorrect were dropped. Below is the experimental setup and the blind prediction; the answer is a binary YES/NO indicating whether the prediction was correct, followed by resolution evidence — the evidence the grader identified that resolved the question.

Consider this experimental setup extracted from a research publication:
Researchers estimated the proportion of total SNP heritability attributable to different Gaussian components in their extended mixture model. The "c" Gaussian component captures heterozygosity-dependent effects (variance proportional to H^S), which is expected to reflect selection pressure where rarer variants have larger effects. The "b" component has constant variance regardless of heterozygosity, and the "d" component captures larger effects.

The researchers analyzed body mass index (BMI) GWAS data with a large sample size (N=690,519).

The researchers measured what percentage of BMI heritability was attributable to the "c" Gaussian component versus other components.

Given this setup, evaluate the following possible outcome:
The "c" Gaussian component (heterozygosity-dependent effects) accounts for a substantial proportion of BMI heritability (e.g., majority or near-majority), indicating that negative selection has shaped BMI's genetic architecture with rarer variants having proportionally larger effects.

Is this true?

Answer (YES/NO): NO